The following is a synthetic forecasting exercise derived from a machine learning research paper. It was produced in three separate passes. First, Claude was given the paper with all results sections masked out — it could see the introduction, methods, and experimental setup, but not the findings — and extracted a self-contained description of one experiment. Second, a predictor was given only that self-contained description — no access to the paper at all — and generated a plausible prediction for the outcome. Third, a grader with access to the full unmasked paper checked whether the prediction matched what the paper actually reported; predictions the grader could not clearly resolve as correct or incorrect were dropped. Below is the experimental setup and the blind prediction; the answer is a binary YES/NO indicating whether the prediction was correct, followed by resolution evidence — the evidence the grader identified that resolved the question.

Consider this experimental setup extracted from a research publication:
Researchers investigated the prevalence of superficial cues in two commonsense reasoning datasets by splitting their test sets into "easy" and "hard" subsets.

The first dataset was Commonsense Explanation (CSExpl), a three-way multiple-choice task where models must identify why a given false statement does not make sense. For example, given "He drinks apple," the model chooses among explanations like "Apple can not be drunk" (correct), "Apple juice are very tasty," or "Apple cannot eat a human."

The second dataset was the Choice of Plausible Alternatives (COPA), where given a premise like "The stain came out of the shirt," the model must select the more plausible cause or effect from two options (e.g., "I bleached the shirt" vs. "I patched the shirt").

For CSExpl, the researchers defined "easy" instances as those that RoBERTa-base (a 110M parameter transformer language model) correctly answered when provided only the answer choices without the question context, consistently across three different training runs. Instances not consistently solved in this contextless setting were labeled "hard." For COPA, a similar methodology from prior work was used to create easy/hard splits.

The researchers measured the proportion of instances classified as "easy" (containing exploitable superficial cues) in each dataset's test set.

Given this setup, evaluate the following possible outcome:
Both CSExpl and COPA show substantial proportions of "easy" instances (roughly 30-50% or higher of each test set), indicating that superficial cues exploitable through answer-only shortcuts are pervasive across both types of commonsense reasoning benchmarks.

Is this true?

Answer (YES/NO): YES